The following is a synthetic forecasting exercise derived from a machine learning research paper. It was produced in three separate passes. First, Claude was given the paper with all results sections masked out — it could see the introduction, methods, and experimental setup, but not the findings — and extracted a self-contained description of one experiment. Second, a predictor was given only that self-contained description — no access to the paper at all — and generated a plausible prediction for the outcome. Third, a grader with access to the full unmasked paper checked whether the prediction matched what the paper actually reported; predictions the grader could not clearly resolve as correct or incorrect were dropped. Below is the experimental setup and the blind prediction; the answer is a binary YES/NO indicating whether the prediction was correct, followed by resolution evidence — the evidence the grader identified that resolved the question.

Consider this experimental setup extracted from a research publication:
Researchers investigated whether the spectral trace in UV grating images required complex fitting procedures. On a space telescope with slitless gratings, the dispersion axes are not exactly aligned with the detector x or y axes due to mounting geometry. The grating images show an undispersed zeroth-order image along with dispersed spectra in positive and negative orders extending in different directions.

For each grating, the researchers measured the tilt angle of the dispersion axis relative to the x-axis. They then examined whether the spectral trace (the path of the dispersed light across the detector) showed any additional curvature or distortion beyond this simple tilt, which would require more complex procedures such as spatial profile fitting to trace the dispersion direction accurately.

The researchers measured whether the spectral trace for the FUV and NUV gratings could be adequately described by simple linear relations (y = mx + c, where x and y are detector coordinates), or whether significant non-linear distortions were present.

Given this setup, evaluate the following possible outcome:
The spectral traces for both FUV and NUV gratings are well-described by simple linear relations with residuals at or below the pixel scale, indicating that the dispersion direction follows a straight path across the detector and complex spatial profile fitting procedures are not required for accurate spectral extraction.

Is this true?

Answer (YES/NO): YES